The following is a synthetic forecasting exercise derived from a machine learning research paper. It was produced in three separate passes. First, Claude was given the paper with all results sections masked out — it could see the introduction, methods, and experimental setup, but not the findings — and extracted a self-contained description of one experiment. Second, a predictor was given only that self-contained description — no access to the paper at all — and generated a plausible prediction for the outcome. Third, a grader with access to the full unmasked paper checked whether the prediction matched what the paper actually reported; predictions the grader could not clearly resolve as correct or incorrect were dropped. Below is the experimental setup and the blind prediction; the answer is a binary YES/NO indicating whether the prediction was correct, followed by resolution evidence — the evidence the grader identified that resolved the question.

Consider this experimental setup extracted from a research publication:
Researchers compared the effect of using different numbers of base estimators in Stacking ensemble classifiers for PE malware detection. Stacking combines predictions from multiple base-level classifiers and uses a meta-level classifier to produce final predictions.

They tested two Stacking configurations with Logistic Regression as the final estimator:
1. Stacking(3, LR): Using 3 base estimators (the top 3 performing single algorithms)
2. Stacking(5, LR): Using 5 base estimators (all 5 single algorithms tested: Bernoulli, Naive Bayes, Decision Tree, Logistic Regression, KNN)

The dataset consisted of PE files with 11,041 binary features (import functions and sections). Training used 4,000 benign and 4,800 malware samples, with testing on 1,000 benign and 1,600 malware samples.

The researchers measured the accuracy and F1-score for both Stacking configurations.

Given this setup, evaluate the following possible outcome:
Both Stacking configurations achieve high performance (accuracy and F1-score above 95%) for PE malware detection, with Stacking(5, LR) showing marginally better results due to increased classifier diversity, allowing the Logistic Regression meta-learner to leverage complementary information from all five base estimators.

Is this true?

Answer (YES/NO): NO